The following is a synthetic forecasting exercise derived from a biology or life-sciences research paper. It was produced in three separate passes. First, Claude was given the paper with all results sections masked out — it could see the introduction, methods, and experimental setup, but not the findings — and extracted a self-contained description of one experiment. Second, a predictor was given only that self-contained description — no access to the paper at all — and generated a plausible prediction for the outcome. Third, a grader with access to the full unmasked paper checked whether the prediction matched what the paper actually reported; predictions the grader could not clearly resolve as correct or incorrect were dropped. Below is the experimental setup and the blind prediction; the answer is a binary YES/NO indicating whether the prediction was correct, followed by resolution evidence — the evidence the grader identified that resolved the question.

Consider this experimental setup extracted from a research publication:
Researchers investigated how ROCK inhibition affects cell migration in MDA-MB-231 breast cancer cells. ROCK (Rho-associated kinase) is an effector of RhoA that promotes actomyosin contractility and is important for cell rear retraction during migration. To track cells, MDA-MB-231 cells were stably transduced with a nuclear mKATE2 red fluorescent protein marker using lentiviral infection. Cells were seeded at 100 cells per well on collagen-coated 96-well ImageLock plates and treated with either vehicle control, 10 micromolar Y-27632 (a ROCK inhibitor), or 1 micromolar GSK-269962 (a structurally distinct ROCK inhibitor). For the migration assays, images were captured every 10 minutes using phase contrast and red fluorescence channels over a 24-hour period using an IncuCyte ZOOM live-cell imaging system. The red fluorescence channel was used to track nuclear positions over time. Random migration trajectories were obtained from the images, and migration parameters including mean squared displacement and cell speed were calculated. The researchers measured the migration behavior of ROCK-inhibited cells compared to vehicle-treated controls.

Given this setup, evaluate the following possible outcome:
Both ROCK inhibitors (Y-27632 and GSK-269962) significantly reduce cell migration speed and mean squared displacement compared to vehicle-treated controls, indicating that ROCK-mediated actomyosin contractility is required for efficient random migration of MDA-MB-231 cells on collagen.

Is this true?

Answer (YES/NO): YES